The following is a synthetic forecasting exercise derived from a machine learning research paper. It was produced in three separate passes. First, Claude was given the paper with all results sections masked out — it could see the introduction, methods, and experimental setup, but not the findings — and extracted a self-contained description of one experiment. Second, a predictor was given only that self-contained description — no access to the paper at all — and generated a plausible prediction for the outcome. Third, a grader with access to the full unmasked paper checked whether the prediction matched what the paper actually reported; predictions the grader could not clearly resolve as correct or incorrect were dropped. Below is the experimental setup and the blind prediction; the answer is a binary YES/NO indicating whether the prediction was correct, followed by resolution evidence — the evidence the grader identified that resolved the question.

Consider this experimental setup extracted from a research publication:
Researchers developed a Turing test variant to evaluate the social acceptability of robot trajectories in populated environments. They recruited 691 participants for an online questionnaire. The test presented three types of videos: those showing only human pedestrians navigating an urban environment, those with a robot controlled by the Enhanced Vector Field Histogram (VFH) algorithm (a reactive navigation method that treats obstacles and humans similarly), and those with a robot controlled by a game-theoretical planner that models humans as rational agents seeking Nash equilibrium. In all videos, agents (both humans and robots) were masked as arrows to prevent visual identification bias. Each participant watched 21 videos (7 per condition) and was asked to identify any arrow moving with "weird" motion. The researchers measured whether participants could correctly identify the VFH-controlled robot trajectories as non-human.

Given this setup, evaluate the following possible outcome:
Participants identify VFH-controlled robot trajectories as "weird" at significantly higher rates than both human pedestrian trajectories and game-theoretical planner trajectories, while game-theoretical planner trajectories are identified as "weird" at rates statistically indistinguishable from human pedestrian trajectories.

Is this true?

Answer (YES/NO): YES